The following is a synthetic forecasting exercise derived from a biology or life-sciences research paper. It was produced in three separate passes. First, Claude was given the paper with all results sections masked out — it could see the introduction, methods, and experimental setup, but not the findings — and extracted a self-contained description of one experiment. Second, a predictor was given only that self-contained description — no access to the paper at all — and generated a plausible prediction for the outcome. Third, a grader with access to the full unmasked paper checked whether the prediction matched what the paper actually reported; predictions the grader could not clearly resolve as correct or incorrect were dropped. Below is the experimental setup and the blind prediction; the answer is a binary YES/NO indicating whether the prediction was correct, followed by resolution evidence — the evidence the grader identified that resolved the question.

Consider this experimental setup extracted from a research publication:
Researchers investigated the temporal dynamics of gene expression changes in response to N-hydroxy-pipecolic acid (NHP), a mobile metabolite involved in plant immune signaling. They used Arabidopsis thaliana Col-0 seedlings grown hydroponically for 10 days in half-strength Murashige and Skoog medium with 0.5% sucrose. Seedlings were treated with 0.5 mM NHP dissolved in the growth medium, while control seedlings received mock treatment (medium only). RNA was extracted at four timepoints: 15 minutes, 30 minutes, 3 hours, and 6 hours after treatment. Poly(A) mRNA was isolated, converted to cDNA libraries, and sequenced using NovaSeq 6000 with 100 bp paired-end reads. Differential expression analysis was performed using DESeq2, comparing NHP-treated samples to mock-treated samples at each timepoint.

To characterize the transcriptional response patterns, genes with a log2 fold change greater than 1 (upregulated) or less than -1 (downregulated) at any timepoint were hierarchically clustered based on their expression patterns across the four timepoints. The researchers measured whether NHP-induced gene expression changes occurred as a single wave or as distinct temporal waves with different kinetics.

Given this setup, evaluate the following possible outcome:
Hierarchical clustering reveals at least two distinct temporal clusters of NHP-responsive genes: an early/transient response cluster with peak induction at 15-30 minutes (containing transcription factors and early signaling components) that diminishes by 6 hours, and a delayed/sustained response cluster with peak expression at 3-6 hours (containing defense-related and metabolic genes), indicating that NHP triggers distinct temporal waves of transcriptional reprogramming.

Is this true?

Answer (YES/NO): NO